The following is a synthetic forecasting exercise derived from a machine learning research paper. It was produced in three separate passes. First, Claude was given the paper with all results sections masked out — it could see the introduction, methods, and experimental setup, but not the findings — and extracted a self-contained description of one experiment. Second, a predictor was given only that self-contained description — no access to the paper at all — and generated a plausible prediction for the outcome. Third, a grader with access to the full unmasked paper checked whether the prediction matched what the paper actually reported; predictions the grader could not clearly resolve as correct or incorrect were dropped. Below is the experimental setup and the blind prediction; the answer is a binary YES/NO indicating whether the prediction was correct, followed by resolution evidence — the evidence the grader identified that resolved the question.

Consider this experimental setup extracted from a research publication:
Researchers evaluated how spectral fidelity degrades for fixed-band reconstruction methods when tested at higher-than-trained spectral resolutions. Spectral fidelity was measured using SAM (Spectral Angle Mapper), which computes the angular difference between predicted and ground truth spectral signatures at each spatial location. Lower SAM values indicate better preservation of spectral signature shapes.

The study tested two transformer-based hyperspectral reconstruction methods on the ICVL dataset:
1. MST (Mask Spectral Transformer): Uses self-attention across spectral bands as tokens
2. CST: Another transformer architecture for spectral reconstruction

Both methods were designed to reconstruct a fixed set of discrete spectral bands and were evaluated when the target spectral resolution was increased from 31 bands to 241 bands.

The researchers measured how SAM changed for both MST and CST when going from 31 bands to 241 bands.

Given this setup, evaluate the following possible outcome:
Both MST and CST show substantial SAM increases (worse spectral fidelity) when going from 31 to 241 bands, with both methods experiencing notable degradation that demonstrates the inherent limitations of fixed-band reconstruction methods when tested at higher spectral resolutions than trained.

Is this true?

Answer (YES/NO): YES